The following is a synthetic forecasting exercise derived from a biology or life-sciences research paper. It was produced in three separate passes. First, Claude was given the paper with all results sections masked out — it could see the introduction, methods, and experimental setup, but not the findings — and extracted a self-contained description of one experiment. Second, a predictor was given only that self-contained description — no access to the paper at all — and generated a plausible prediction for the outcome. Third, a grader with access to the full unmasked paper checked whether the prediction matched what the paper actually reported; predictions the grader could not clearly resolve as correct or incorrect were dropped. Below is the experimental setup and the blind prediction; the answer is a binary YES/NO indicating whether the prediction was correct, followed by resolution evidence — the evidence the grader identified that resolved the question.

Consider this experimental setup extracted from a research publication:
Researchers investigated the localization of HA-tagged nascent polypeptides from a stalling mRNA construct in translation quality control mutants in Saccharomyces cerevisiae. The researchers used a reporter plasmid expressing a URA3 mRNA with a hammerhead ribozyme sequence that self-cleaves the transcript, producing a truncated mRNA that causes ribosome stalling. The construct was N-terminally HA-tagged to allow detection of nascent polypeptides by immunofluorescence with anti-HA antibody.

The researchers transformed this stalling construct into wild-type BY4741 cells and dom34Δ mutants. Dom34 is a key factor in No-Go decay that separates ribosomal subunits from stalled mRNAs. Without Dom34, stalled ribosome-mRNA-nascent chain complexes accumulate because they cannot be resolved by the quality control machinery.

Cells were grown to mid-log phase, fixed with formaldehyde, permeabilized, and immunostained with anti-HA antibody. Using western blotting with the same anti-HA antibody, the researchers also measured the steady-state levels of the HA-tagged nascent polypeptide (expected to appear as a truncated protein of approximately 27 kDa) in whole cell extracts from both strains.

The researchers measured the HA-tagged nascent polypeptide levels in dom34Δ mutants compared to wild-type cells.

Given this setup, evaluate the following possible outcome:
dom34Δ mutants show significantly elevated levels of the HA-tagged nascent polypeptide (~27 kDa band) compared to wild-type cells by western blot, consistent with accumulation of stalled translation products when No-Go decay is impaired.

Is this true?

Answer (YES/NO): YES